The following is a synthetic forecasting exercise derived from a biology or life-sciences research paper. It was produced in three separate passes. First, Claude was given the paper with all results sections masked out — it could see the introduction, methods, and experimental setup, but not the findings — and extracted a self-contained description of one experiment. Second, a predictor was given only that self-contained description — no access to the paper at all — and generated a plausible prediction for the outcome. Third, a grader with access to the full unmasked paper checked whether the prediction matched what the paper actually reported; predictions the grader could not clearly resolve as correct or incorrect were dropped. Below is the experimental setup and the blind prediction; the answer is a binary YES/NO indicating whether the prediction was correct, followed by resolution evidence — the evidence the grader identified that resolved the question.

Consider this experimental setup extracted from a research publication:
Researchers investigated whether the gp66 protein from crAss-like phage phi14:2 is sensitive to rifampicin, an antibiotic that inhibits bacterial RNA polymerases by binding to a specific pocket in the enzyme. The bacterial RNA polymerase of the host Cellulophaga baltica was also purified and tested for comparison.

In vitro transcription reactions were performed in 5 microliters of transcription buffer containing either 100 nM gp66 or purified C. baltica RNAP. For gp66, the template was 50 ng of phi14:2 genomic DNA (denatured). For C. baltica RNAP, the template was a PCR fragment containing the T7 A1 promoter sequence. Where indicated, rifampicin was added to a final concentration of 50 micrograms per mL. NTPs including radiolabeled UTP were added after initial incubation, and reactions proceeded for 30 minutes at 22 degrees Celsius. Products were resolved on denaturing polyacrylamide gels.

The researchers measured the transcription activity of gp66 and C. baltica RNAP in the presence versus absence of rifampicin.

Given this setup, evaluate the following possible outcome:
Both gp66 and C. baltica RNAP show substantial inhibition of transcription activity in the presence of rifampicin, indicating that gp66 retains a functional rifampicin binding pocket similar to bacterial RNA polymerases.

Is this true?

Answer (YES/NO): NO